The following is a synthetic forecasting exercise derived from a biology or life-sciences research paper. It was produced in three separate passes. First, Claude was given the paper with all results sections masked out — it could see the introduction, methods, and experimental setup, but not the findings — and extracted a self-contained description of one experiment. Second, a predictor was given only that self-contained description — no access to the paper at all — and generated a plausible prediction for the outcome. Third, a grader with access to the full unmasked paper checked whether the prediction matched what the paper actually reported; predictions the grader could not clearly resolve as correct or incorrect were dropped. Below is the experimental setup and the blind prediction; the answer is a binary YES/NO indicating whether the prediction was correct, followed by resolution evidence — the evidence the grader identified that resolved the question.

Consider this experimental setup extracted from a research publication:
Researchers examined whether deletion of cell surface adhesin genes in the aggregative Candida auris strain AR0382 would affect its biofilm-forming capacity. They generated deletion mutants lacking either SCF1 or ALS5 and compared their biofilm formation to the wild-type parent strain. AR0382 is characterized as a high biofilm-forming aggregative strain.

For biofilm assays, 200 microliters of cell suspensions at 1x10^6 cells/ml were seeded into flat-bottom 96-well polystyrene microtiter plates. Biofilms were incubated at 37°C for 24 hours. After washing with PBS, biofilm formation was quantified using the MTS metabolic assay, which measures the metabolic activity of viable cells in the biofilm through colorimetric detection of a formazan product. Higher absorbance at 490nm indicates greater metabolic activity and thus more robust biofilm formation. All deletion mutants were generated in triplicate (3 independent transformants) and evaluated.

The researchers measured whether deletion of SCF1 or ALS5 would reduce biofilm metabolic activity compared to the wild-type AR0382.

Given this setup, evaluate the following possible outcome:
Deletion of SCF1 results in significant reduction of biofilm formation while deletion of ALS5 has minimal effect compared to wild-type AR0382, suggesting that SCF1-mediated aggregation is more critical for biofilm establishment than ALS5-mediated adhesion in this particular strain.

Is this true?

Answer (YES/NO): YES